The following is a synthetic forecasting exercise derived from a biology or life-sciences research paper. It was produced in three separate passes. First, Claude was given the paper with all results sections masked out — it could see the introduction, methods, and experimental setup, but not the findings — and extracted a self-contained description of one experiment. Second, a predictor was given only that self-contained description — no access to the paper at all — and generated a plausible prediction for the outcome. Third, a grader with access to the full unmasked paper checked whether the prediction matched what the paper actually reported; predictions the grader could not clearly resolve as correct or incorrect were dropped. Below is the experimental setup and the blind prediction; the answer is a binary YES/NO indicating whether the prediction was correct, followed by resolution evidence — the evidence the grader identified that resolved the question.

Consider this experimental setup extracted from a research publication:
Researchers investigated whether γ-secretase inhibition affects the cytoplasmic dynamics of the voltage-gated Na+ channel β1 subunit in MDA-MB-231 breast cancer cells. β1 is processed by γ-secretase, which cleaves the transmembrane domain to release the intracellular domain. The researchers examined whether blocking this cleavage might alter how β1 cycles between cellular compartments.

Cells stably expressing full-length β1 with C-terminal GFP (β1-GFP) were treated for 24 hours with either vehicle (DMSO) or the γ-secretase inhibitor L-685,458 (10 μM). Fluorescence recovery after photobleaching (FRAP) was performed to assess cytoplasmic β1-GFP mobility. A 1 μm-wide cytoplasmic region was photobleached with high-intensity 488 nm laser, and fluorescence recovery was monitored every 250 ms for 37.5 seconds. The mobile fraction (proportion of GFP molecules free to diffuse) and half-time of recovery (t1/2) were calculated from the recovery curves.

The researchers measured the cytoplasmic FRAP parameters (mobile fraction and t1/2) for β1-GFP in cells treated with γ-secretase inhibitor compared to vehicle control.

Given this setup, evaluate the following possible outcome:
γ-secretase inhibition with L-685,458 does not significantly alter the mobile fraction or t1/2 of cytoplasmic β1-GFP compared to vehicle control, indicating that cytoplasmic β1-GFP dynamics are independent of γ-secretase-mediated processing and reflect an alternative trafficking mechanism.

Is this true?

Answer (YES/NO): YES